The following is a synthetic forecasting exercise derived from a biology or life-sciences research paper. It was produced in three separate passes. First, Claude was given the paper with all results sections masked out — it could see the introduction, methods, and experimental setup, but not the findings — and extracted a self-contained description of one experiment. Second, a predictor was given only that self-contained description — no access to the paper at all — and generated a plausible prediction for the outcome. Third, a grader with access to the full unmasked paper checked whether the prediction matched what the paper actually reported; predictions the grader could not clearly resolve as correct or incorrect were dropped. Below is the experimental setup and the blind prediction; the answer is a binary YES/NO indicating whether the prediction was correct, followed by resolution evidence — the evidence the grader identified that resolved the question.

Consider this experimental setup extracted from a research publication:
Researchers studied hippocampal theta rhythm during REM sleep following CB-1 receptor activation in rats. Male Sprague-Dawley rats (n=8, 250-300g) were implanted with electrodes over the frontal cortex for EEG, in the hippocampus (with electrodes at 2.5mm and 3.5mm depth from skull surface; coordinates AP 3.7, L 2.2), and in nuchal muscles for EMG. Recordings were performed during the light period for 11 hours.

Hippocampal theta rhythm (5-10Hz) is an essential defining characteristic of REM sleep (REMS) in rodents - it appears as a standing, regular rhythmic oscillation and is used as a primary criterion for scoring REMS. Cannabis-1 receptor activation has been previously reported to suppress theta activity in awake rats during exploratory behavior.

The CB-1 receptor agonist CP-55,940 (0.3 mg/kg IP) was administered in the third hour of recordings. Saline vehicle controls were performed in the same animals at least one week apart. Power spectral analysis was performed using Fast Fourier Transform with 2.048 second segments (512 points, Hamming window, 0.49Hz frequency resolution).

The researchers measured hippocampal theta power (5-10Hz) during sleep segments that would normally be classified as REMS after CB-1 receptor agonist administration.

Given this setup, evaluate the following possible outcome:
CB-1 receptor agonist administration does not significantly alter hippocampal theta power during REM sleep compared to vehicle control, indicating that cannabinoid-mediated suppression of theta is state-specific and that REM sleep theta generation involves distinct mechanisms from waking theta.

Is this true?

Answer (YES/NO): NO